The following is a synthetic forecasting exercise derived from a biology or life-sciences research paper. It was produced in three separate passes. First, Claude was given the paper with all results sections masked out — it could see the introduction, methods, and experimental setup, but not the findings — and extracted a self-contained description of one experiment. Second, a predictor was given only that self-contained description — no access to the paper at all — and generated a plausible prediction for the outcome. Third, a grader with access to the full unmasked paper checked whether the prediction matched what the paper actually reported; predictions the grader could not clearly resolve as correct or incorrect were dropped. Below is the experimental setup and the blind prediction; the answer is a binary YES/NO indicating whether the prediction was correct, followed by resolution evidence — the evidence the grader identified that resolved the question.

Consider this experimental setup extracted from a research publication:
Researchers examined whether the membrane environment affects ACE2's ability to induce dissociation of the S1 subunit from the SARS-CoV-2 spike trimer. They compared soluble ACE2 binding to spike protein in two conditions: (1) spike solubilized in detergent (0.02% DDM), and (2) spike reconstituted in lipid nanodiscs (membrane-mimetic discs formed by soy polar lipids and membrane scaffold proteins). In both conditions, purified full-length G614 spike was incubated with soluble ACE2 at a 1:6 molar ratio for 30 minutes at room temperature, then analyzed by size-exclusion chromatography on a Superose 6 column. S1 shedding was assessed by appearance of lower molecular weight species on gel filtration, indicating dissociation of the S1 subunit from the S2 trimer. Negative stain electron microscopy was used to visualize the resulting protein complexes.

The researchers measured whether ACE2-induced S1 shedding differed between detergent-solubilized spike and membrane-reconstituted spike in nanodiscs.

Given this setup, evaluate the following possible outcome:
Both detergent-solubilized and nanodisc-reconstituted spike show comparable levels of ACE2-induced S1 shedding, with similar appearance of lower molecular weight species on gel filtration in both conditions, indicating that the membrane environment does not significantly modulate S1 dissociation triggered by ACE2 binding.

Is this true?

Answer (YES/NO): YES